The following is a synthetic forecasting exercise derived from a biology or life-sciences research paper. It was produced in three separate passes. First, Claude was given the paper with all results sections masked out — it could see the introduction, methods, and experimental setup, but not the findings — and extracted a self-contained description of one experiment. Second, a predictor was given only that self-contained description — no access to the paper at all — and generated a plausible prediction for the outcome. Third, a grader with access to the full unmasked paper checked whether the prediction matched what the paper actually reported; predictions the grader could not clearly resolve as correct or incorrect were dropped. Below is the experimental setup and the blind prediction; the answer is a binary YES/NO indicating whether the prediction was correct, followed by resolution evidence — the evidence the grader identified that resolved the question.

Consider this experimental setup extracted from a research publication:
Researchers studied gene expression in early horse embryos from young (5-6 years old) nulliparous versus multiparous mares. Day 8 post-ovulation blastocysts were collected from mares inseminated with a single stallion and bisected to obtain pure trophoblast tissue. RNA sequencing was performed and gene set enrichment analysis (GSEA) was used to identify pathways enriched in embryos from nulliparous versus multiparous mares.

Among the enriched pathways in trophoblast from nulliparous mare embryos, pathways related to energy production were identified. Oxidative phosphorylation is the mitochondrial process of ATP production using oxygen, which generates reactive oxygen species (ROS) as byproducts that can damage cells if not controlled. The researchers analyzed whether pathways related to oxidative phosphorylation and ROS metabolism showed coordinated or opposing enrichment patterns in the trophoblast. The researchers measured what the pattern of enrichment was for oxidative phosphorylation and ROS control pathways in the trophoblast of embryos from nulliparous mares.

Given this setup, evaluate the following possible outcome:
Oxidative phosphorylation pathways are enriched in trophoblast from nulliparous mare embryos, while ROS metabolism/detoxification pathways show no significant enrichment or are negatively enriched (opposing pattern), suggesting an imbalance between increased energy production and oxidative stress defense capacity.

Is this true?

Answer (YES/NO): NO